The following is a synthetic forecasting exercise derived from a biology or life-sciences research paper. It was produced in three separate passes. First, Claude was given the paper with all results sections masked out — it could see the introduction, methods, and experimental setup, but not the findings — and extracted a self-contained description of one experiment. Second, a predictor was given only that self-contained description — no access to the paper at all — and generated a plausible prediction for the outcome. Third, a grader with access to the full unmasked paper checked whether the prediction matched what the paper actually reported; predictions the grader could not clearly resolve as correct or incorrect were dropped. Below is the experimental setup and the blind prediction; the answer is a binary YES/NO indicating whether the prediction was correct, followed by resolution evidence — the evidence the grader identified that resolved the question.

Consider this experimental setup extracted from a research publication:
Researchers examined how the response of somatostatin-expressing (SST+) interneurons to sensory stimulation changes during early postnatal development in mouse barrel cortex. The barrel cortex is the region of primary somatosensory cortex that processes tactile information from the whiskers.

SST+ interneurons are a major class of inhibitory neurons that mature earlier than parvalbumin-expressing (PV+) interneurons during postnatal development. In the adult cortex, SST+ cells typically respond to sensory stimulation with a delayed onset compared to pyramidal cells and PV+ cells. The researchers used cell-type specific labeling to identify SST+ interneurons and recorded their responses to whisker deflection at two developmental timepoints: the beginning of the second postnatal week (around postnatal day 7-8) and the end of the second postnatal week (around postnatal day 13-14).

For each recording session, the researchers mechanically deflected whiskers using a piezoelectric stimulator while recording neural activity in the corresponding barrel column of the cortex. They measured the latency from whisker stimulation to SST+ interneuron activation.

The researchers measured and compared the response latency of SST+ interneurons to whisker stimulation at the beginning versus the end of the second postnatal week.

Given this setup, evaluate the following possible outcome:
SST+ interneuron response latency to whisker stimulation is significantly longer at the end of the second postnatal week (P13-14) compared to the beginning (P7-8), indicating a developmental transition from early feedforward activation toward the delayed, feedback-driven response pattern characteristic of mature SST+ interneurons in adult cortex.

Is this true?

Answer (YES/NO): YES